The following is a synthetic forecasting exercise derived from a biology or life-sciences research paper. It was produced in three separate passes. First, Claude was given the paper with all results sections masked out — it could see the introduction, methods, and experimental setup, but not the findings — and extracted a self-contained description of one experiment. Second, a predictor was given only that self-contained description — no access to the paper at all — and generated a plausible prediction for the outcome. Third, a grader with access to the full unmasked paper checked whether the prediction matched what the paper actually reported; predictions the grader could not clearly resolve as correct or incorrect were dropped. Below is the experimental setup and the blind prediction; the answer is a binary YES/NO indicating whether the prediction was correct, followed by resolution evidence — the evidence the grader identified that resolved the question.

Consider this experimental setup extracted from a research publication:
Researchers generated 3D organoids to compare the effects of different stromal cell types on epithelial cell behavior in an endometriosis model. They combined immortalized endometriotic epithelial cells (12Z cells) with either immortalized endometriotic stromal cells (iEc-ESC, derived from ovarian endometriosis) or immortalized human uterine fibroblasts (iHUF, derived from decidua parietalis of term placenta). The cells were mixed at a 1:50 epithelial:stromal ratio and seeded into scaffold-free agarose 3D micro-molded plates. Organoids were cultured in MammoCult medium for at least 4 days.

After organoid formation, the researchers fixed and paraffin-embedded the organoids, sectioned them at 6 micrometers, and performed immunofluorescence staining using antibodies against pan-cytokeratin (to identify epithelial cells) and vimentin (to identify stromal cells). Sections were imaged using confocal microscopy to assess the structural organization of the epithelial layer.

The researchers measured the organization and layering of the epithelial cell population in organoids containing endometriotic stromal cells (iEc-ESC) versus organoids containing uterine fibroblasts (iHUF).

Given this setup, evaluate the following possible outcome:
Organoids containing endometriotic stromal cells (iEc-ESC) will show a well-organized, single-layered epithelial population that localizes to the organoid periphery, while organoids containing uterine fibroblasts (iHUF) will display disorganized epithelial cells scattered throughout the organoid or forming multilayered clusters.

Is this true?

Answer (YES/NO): NO